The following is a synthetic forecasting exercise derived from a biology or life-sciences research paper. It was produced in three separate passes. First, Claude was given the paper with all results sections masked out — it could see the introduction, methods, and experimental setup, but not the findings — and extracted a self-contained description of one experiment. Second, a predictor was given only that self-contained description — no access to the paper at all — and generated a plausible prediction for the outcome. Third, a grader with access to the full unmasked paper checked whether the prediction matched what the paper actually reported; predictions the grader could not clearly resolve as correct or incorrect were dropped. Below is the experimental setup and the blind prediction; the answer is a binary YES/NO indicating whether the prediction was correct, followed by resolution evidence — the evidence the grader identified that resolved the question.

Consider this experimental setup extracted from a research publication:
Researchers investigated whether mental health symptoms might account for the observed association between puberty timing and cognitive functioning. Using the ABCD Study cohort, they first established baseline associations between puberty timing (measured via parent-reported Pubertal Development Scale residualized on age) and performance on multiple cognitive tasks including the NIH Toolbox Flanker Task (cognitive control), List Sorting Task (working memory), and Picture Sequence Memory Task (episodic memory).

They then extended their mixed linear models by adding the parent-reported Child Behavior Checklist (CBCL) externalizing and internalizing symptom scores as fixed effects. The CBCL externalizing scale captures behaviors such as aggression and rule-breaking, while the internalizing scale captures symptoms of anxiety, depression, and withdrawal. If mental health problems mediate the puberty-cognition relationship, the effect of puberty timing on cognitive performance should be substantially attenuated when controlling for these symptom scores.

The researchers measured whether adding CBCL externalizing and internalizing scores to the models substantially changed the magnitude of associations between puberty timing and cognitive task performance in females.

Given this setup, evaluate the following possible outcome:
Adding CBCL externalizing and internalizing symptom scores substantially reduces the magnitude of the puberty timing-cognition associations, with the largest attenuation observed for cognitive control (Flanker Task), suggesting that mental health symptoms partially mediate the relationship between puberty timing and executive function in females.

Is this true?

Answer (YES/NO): NO